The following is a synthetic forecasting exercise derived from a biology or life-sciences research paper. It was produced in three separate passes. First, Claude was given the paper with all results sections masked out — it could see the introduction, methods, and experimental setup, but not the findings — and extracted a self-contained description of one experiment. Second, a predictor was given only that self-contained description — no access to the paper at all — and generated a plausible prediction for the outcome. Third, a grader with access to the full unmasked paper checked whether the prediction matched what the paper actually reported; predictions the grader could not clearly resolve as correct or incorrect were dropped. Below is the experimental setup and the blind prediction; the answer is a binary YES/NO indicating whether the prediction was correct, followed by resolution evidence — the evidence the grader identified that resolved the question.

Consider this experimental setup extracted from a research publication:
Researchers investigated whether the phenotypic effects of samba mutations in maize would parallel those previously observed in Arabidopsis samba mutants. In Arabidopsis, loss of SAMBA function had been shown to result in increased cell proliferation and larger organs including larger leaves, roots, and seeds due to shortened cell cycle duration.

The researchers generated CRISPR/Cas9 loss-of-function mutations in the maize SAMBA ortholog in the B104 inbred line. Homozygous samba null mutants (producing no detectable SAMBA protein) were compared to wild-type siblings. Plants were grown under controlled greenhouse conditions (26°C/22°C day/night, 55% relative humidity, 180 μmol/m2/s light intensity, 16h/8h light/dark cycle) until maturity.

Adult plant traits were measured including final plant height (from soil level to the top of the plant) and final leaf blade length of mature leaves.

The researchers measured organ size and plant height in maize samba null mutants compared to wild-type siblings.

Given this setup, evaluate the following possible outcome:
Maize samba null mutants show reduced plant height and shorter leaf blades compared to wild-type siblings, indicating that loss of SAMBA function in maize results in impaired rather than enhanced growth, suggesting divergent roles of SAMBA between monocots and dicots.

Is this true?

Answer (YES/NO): YES